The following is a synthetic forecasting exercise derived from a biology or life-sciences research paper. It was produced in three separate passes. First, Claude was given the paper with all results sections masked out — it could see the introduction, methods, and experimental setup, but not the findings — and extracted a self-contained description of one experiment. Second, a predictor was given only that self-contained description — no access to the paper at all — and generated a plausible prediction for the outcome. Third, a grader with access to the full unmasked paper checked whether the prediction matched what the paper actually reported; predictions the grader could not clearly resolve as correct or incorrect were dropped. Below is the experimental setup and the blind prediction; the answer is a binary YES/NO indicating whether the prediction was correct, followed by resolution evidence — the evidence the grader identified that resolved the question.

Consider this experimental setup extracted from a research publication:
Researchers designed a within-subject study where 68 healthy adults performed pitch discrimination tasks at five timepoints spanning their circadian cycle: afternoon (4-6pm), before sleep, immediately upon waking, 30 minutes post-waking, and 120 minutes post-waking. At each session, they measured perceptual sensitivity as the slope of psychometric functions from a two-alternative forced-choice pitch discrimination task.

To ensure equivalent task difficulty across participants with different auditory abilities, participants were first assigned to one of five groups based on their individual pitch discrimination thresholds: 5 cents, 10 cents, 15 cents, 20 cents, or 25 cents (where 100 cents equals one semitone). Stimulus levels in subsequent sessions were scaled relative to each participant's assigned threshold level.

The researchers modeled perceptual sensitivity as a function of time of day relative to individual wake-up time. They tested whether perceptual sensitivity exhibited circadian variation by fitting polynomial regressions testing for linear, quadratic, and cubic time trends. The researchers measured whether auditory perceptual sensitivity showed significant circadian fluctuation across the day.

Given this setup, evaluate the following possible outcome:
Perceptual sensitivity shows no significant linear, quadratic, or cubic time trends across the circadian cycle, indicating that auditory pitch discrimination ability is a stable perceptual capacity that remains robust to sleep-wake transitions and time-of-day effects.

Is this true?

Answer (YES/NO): YES